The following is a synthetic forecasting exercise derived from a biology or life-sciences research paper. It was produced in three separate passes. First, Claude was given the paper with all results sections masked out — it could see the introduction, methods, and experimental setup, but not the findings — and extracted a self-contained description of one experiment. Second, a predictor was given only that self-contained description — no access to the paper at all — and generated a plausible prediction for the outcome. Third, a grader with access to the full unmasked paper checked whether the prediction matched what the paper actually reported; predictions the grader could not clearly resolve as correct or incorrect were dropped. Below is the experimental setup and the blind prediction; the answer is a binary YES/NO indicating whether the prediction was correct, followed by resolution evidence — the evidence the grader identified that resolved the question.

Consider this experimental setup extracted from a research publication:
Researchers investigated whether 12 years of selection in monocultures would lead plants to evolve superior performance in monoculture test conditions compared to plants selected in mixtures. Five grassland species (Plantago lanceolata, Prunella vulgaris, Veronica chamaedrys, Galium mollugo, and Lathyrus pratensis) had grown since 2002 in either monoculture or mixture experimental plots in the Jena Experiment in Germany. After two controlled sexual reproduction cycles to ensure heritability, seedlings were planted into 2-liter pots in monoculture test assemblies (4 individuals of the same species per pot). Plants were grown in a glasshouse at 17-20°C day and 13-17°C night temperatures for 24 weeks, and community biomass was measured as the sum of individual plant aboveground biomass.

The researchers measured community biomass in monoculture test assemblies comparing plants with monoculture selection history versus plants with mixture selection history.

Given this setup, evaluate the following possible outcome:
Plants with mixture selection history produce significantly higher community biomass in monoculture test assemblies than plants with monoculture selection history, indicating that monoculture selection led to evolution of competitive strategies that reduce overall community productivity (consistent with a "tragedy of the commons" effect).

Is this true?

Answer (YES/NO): NO